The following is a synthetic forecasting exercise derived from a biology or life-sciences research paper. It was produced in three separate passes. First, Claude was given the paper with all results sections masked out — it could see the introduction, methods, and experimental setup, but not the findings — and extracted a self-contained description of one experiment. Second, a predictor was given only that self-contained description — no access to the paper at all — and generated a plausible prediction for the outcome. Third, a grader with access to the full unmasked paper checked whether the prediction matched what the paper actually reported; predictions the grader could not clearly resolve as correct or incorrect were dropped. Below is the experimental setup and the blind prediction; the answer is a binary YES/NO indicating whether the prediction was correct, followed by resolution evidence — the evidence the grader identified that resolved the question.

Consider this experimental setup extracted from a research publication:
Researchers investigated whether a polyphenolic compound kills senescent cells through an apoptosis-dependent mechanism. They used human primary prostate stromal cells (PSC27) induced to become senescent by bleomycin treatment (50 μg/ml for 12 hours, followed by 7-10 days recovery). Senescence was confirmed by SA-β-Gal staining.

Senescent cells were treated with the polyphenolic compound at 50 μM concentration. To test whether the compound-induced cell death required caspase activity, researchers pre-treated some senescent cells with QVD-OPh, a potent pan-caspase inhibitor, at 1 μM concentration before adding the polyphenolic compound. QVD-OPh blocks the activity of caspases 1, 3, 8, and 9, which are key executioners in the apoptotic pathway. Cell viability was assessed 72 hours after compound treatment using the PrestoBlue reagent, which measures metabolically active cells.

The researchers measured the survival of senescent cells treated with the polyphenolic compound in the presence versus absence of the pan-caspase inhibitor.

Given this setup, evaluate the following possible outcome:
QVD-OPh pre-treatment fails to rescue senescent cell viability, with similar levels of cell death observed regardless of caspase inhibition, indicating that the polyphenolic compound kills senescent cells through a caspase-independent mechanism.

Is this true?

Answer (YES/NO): NO